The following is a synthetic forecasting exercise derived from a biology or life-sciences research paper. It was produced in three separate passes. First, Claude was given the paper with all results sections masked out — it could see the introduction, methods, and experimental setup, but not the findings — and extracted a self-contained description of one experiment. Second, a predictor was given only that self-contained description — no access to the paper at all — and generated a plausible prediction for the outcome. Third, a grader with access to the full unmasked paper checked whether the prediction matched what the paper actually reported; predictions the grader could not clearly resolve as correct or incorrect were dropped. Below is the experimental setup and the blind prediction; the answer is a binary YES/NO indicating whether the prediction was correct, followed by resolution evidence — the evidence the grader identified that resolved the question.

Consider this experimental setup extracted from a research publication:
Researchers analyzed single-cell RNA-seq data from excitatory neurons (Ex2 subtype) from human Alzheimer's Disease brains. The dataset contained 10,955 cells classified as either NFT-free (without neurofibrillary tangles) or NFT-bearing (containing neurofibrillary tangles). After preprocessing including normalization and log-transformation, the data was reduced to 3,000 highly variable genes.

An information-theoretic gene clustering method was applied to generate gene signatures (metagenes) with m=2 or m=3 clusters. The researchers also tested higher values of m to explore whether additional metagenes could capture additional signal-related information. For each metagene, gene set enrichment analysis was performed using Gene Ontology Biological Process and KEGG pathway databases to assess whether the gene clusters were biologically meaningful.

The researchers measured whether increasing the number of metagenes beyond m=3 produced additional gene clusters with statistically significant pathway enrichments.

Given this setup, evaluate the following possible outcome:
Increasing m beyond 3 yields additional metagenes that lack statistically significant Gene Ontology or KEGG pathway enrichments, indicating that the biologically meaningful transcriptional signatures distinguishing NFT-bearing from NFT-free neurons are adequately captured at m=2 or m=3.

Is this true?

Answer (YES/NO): YES